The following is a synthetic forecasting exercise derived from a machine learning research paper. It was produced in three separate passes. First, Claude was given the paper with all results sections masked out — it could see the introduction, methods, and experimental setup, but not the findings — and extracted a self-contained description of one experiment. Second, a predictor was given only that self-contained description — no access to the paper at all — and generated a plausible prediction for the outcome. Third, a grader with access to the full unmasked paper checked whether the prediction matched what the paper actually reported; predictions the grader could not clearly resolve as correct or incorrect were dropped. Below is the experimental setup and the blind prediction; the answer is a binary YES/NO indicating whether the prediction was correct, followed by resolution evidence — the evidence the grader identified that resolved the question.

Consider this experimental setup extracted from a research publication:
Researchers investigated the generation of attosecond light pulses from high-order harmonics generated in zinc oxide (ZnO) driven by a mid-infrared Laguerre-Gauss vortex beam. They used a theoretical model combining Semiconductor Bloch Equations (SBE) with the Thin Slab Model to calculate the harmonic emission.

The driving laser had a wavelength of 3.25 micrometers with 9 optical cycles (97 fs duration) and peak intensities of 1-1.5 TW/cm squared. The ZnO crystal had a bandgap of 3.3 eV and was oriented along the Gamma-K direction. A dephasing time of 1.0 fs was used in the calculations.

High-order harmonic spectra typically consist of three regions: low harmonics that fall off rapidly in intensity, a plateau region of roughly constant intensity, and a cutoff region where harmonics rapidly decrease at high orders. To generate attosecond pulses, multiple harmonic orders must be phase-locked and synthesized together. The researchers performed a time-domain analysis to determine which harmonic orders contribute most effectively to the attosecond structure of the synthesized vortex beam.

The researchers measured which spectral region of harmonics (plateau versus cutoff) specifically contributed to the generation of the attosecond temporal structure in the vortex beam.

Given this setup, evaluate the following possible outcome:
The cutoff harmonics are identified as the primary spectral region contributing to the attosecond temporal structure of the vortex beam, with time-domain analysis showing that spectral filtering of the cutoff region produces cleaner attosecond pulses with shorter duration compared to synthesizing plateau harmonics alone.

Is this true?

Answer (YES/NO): NO